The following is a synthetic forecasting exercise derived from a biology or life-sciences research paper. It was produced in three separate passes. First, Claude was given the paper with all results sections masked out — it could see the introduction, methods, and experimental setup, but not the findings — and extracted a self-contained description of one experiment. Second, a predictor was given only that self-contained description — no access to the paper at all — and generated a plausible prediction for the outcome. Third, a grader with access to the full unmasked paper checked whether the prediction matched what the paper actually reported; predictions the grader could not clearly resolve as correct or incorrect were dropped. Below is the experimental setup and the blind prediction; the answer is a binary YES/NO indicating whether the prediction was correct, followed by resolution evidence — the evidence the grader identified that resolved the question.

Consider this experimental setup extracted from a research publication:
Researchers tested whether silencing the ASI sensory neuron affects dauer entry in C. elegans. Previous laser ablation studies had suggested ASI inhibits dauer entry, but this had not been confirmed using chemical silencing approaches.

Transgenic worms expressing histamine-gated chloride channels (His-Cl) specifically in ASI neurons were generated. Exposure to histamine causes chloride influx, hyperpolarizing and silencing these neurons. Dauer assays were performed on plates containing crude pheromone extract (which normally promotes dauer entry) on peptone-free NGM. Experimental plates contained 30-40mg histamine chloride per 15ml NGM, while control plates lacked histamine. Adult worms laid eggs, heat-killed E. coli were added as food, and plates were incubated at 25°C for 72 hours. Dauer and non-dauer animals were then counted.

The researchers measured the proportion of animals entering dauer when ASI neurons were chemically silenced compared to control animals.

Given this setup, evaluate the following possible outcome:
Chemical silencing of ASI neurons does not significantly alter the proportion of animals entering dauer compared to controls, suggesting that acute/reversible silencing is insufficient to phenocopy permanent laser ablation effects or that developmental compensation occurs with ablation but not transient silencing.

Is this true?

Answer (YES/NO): NO